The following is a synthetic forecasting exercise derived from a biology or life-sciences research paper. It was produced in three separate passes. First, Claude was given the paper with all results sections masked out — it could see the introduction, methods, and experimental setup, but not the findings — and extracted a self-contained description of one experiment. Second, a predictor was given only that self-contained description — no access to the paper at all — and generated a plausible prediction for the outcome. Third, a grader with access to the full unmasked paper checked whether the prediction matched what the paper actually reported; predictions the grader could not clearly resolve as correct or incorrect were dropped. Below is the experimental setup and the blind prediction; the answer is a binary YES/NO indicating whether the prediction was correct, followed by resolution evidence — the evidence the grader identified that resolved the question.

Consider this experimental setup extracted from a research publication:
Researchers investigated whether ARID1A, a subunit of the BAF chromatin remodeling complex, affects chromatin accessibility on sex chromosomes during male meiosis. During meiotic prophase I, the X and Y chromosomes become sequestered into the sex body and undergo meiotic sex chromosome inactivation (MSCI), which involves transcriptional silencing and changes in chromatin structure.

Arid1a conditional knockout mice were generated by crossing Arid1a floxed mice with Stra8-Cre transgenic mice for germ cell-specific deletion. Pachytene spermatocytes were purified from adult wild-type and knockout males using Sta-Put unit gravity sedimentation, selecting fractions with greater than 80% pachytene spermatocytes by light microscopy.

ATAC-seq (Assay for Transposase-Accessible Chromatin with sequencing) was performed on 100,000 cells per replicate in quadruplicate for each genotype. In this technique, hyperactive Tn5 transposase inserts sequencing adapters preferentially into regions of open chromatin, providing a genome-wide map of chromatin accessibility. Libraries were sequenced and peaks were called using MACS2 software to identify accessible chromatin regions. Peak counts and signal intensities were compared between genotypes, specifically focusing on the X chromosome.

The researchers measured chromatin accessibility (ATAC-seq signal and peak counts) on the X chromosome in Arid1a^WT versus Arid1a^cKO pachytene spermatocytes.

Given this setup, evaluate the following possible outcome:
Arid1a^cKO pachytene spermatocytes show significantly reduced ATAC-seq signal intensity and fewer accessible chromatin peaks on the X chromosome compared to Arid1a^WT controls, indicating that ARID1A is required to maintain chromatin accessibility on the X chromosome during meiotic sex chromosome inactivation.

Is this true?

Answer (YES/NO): NO